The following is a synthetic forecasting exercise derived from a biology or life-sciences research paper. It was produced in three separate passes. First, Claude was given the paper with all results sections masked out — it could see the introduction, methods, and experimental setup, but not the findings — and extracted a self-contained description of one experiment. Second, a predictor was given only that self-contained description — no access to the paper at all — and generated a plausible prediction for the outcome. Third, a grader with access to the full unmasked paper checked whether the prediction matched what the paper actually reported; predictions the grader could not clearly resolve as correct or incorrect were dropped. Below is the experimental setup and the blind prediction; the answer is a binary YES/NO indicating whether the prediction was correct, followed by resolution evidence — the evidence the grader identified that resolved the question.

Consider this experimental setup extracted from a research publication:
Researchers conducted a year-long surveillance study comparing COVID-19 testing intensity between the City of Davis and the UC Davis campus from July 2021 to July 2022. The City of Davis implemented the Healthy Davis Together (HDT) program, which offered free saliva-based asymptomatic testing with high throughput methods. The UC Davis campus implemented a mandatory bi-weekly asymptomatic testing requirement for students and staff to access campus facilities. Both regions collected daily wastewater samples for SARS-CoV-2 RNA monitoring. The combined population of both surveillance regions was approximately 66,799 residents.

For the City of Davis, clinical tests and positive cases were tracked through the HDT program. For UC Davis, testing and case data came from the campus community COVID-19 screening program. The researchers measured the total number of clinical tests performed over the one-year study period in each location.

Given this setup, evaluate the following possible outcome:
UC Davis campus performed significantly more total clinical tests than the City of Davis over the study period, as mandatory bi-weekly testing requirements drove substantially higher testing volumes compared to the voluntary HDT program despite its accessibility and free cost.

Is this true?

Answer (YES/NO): YES